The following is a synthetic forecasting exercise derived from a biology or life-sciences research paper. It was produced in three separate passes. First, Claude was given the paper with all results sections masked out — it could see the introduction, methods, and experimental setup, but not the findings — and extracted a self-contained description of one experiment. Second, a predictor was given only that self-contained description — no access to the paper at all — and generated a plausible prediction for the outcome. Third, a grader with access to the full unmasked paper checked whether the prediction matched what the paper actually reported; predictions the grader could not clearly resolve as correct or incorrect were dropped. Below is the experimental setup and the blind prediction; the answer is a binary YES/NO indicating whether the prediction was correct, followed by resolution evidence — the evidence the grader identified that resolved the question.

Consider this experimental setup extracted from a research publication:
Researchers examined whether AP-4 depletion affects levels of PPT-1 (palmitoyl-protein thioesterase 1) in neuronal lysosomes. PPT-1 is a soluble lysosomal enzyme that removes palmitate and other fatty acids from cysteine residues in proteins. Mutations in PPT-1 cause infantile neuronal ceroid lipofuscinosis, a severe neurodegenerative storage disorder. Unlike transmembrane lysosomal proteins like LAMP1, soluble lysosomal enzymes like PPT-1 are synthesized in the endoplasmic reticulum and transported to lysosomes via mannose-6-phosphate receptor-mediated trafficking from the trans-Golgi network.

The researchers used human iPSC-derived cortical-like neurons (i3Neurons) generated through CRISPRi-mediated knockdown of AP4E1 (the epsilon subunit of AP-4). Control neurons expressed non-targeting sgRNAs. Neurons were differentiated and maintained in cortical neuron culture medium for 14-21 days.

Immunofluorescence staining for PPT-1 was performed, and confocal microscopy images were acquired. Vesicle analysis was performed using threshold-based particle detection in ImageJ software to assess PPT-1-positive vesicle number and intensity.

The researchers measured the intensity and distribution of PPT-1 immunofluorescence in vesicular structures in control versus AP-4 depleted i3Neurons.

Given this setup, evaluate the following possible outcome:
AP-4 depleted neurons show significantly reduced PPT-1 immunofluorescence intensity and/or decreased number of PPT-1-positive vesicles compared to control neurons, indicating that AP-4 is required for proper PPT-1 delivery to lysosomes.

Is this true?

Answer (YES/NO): YES